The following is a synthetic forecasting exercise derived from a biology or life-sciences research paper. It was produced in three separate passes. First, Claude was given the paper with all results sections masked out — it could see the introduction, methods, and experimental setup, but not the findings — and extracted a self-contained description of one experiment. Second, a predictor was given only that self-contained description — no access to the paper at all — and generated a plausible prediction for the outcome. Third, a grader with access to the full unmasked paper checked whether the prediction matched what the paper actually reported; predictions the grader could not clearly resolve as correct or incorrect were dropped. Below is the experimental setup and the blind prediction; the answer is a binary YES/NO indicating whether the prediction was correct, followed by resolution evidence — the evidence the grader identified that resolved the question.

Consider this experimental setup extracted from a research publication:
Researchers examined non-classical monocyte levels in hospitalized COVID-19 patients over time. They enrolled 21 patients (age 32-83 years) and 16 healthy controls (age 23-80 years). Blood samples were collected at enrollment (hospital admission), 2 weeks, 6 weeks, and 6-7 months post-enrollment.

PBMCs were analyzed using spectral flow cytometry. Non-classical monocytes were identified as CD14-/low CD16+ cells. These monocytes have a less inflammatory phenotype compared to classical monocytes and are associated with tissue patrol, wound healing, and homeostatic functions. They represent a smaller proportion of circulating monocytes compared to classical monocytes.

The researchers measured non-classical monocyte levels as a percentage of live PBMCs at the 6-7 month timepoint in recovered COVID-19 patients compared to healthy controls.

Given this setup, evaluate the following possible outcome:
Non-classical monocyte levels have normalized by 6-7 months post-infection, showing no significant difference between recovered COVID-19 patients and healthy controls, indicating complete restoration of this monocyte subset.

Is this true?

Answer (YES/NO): YES